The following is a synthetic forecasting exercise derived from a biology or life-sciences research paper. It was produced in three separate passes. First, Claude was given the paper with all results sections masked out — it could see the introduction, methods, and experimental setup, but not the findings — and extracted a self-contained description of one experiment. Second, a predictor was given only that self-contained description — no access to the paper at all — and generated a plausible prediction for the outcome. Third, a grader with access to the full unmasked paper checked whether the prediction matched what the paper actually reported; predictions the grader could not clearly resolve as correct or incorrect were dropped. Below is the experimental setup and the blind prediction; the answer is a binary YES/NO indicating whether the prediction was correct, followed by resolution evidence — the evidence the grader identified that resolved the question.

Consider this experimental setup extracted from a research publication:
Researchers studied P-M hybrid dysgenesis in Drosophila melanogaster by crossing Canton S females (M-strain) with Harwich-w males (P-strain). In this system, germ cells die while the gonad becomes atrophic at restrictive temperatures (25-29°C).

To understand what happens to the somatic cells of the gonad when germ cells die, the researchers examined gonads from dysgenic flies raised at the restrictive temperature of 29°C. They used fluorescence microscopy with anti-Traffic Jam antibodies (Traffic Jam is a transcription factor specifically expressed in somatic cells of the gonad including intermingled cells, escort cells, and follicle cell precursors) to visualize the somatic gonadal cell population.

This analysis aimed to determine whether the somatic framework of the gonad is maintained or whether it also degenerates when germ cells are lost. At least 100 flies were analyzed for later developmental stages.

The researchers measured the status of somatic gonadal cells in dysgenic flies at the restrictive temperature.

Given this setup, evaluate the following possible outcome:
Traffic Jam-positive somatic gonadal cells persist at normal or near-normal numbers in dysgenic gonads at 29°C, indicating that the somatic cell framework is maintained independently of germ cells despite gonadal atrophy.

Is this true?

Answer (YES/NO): YES